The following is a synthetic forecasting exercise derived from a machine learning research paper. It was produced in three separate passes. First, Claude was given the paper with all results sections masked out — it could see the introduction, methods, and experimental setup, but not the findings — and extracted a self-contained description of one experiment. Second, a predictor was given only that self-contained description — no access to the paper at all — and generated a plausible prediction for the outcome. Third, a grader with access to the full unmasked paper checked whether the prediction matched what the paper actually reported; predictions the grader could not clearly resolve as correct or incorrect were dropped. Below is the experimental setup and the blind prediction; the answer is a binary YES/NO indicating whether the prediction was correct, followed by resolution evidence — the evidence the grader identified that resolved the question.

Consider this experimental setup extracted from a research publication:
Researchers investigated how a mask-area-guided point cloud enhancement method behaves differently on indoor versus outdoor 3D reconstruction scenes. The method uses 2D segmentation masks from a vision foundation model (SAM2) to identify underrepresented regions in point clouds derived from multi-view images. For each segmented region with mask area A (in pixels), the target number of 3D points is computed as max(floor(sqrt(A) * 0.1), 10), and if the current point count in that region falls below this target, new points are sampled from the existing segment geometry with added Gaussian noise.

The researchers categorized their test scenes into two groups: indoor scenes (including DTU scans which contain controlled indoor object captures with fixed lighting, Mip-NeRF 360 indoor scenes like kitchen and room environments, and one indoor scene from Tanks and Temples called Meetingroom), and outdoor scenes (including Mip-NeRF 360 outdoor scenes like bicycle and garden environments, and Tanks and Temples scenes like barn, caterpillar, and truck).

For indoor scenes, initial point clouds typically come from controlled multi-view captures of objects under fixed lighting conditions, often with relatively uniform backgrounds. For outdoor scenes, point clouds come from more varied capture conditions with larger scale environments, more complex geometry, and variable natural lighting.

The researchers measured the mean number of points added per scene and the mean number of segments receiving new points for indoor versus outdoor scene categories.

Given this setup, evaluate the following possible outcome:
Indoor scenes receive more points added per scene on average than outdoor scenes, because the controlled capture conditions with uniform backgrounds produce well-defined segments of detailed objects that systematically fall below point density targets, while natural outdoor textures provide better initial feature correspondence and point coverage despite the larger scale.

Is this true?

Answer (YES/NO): YES